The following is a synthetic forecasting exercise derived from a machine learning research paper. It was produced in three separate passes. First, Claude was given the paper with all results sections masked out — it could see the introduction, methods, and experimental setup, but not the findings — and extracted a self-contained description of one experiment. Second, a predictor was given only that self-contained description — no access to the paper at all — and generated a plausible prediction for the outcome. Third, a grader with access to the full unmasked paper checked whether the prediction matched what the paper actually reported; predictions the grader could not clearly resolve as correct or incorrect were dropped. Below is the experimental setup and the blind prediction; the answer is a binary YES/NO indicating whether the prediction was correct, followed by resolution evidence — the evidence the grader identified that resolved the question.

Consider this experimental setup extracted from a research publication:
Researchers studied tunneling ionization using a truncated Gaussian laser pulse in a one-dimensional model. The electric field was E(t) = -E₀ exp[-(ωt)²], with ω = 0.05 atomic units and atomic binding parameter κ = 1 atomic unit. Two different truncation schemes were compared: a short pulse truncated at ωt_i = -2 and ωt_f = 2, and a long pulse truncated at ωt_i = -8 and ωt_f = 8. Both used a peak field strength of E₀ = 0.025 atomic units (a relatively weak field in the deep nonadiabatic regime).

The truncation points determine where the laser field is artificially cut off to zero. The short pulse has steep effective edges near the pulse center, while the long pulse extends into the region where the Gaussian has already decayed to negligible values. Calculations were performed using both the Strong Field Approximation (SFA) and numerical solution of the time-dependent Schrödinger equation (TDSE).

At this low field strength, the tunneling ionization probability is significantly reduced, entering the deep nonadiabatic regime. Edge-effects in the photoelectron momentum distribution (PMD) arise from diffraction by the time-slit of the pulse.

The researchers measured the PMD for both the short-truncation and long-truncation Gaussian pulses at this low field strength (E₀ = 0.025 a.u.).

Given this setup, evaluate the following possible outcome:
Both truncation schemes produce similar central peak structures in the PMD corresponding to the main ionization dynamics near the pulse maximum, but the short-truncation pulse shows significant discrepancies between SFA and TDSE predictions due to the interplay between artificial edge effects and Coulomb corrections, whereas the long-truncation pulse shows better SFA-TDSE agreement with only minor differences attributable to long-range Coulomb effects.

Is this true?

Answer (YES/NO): NO